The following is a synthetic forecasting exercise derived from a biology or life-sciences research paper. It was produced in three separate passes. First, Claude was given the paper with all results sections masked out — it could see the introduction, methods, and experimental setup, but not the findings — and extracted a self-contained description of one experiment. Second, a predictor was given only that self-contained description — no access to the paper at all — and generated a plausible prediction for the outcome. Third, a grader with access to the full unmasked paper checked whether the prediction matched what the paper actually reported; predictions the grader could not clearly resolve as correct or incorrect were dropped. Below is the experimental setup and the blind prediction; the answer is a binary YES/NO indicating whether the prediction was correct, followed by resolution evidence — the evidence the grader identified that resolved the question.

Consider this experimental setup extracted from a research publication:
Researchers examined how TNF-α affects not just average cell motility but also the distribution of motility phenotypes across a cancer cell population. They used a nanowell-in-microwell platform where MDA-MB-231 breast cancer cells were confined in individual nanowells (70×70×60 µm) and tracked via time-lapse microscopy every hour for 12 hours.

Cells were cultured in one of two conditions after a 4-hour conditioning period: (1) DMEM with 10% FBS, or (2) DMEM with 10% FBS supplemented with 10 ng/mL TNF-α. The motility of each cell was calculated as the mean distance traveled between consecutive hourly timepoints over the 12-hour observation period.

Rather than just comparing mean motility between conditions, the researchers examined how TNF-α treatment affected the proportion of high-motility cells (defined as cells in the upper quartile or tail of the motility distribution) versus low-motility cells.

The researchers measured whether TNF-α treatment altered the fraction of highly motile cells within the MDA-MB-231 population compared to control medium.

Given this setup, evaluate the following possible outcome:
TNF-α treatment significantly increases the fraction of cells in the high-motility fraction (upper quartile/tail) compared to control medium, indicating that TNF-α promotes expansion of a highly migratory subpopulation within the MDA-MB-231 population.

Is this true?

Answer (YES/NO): YES